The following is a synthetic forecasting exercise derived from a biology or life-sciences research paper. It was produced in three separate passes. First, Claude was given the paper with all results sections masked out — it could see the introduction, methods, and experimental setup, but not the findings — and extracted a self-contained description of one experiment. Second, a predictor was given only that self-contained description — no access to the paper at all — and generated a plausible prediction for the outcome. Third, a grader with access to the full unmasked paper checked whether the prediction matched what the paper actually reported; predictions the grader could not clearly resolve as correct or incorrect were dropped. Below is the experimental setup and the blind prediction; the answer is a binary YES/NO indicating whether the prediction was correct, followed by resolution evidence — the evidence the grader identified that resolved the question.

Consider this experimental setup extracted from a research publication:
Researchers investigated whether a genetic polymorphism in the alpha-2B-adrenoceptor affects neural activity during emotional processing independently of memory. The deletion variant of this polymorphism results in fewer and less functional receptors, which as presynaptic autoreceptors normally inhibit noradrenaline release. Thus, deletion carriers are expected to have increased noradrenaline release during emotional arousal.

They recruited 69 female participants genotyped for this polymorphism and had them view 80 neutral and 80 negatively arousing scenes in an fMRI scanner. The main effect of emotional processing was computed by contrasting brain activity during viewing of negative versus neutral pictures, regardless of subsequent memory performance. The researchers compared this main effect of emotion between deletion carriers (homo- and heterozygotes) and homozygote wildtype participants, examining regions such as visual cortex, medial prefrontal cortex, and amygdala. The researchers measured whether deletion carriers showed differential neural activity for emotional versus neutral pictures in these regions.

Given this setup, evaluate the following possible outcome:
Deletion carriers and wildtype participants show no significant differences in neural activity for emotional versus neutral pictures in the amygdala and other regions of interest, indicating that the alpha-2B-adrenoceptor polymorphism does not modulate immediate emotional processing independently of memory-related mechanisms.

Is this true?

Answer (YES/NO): NO